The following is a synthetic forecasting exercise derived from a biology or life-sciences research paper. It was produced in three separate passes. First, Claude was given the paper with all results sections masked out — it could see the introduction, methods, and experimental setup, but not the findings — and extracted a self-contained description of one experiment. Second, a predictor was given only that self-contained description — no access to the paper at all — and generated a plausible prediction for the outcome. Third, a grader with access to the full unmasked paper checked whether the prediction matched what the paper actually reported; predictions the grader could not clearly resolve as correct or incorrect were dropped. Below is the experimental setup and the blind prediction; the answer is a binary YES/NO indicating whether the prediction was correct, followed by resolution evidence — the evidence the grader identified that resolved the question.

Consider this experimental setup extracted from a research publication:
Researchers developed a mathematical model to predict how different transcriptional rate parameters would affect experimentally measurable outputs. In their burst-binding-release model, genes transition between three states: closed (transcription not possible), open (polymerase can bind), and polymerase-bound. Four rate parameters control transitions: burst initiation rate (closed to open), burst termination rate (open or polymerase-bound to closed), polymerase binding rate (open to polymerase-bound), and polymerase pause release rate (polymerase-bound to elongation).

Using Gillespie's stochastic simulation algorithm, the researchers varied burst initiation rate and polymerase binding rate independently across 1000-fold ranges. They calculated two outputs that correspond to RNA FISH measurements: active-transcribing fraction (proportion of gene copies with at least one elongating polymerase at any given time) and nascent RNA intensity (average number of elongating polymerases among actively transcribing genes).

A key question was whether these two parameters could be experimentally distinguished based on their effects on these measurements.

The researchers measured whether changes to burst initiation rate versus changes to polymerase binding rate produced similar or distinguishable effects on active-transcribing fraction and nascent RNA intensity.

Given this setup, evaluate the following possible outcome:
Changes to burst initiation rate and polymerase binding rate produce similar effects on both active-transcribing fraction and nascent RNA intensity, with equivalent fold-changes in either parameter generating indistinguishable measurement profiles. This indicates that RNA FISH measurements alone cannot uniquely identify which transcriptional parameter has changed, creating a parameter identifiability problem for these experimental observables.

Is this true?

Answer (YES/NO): NO